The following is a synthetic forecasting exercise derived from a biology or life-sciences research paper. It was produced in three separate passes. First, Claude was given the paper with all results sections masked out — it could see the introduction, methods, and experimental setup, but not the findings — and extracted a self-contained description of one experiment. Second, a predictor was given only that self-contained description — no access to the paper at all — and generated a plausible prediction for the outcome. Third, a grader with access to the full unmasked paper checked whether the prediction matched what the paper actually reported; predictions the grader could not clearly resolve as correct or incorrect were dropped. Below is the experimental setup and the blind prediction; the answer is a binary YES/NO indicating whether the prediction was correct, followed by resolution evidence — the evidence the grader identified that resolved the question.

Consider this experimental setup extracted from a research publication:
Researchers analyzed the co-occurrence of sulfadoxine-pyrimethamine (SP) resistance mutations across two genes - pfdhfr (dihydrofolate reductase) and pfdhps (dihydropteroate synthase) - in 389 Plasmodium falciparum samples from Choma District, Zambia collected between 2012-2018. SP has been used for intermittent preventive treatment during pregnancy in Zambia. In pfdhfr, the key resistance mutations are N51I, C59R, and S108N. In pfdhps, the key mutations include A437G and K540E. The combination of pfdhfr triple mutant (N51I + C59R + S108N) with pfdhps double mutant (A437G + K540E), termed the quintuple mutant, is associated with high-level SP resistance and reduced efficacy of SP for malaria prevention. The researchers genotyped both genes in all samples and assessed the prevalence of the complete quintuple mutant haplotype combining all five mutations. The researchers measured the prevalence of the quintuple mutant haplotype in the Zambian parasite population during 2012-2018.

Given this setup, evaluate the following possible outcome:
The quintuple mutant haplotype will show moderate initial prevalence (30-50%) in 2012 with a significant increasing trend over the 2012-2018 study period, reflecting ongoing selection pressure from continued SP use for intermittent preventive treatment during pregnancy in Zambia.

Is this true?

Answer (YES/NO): NO